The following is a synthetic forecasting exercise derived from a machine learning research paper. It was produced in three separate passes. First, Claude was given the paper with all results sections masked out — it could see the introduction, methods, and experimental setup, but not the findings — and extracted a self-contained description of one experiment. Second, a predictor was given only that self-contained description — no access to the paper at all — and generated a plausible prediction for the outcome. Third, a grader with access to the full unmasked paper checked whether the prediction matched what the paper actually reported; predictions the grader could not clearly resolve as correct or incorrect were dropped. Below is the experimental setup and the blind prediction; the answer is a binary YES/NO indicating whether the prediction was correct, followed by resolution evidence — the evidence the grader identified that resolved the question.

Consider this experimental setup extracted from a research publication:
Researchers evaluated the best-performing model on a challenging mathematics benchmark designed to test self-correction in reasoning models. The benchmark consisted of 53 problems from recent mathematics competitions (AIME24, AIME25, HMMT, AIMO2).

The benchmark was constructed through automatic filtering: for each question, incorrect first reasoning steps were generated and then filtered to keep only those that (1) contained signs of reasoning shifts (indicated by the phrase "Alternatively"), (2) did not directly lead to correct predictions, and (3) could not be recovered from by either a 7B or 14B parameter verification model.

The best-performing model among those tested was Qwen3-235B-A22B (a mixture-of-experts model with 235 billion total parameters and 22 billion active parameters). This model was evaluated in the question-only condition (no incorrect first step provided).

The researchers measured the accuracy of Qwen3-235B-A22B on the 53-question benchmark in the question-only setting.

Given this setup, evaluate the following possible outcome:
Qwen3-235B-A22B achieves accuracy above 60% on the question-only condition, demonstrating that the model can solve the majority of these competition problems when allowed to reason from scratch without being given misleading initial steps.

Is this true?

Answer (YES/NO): NO